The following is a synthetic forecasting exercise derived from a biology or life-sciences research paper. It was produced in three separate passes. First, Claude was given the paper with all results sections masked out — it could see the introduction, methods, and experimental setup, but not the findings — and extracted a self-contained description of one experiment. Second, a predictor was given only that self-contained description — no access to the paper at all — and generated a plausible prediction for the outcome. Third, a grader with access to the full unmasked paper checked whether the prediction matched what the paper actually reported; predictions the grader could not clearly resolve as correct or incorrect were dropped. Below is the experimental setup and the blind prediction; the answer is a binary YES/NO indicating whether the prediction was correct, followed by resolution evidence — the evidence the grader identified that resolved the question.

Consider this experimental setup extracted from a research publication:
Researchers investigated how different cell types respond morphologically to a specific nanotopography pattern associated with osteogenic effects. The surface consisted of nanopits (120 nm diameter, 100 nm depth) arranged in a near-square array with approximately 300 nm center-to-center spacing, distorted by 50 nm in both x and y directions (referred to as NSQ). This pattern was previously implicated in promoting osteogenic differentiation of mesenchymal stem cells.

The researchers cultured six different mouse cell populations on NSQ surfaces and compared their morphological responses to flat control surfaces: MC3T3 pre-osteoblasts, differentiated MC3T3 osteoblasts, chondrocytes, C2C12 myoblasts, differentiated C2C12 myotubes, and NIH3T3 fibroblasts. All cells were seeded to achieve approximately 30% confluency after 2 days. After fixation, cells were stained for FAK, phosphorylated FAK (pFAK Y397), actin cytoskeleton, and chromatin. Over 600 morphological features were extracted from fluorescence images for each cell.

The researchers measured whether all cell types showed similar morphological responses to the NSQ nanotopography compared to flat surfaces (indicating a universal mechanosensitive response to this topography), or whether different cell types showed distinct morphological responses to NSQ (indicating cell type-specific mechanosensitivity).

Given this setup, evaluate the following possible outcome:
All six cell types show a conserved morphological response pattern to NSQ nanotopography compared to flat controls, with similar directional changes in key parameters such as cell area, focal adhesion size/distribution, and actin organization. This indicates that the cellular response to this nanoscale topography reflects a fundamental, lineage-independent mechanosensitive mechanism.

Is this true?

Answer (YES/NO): NO